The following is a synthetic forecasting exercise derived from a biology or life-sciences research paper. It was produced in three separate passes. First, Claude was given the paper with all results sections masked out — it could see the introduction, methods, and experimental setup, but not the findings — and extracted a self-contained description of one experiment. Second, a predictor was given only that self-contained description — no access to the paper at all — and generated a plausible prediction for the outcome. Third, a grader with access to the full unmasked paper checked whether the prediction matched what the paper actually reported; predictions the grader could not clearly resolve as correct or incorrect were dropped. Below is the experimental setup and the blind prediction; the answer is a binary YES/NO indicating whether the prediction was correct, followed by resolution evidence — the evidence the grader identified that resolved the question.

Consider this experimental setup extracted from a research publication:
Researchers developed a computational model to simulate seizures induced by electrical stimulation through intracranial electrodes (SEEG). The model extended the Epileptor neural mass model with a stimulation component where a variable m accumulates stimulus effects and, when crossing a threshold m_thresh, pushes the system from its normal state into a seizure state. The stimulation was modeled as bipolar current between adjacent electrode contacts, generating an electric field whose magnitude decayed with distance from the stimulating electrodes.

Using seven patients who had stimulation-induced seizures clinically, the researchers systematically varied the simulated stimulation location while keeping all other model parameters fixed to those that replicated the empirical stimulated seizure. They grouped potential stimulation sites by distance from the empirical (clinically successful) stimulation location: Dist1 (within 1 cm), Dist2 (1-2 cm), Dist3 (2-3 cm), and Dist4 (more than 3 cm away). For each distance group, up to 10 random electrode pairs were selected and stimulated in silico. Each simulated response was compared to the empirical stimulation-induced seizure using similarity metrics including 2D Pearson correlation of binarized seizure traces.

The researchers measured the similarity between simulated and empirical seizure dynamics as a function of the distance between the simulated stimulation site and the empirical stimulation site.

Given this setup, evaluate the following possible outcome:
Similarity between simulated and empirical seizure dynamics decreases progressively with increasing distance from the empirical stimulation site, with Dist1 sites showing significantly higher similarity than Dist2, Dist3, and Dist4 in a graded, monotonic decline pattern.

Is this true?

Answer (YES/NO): YES